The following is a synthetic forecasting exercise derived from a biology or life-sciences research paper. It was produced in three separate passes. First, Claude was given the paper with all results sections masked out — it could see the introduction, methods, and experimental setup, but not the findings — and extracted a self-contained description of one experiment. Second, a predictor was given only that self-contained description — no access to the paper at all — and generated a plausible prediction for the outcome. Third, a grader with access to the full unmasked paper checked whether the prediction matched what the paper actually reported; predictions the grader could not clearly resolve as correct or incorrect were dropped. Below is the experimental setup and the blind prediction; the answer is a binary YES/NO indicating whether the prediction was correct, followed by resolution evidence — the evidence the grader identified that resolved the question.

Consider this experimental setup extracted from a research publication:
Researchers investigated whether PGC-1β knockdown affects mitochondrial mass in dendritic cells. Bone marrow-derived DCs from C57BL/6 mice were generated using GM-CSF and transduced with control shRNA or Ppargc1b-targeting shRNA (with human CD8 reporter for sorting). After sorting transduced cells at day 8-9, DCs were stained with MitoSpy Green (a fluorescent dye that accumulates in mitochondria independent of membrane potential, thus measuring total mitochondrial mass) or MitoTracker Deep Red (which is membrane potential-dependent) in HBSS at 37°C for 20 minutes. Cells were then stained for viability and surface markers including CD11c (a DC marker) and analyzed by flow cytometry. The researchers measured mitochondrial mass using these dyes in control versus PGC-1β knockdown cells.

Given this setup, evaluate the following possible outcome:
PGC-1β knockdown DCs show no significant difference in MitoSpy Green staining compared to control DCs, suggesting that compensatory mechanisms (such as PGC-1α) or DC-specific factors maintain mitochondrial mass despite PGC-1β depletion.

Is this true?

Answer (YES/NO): YES